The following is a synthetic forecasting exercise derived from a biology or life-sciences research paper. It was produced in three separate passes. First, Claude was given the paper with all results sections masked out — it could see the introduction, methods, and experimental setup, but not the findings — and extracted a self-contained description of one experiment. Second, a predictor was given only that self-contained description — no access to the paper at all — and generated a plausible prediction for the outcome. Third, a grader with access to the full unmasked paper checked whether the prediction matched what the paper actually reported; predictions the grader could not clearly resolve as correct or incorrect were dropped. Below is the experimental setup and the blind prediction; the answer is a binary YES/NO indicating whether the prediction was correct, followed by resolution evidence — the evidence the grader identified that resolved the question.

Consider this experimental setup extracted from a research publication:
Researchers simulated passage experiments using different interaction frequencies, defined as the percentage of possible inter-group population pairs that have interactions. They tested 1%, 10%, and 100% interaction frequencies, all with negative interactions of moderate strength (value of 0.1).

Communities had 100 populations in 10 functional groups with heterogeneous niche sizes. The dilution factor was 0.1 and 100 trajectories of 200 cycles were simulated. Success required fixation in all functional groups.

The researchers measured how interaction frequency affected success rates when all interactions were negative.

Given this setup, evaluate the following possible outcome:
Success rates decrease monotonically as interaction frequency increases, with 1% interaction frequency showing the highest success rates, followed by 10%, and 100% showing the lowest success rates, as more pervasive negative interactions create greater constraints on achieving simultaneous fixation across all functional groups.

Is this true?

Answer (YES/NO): NO